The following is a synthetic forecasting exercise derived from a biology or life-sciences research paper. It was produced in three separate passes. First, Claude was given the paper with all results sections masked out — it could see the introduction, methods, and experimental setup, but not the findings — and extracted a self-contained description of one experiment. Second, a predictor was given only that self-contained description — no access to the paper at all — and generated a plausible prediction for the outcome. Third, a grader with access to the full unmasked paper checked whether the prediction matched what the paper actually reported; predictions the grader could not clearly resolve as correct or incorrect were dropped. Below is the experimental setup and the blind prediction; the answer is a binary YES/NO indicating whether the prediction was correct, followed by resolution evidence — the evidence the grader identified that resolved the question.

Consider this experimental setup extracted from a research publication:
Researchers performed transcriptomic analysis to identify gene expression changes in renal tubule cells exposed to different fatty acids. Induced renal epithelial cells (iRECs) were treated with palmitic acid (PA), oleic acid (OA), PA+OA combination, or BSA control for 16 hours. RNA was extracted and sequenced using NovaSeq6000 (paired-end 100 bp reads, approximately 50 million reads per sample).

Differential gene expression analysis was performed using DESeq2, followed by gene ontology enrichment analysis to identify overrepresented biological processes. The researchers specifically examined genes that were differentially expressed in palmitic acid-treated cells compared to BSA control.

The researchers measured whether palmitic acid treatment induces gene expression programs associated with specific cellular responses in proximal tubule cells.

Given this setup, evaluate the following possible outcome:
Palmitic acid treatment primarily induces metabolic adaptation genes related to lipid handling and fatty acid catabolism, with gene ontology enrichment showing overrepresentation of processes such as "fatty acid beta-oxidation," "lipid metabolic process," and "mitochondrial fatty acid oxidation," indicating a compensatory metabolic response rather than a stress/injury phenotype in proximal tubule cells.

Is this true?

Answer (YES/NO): NO